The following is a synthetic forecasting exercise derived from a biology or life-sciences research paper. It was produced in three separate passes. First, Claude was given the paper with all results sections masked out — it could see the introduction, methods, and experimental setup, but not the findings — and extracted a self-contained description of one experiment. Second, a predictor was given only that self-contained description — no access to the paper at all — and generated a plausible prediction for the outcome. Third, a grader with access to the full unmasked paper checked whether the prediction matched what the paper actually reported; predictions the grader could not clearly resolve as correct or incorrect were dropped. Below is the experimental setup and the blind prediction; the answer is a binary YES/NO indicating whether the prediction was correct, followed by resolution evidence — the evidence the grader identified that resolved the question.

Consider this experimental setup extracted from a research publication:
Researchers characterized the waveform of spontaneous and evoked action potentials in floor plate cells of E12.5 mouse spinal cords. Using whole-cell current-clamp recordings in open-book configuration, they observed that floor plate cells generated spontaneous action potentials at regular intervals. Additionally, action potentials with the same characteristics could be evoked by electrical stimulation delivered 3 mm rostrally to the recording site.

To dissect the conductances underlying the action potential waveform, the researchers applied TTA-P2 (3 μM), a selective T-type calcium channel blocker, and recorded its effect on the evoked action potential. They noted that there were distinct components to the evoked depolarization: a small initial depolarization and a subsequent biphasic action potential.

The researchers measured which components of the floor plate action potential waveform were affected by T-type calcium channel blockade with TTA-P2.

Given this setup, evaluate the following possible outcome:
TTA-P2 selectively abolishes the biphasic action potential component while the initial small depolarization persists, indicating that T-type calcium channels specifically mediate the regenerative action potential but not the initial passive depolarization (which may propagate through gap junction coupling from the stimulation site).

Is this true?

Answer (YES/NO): YES